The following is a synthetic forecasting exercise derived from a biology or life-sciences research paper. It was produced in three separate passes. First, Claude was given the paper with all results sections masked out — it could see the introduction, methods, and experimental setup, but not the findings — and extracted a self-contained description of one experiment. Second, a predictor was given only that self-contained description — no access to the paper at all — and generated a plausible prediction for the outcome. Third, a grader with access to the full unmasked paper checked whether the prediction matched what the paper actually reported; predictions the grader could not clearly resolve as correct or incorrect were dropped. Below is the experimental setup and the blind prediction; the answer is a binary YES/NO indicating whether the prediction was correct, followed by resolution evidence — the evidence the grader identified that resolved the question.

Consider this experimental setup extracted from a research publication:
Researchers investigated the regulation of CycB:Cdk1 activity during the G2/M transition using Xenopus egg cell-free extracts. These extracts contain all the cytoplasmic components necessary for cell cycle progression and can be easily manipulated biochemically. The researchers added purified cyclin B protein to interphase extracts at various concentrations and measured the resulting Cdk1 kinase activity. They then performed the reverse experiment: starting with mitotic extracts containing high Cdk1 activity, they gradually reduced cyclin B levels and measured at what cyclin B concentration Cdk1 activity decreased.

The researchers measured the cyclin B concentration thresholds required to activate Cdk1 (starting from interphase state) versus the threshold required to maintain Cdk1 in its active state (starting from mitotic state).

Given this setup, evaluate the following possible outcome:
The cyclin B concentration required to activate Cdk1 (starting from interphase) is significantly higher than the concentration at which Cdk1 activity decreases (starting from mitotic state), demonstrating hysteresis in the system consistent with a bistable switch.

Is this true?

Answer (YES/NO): YES